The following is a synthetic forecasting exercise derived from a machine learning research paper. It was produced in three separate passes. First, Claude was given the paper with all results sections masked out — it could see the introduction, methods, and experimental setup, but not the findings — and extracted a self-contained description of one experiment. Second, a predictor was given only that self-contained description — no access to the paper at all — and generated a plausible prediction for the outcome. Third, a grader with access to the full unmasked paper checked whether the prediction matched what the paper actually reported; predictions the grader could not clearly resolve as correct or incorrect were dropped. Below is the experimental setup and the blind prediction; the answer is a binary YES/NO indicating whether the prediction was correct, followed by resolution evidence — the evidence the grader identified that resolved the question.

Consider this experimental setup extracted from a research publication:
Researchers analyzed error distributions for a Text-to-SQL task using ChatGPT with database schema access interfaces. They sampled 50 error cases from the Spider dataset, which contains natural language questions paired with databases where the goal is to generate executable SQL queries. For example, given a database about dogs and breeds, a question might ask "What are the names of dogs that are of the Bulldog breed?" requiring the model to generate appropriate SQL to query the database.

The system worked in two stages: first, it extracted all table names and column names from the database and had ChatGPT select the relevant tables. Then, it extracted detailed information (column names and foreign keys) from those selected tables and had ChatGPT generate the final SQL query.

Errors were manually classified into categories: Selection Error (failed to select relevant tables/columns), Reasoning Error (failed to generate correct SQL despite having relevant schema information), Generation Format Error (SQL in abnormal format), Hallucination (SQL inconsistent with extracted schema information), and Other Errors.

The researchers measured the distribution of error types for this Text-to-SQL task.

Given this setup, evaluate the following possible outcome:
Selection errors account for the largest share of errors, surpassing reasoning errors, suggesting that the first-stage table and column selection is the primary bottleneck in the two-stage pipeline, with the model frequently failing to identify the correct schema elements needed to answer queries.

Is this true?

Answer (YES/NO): NO